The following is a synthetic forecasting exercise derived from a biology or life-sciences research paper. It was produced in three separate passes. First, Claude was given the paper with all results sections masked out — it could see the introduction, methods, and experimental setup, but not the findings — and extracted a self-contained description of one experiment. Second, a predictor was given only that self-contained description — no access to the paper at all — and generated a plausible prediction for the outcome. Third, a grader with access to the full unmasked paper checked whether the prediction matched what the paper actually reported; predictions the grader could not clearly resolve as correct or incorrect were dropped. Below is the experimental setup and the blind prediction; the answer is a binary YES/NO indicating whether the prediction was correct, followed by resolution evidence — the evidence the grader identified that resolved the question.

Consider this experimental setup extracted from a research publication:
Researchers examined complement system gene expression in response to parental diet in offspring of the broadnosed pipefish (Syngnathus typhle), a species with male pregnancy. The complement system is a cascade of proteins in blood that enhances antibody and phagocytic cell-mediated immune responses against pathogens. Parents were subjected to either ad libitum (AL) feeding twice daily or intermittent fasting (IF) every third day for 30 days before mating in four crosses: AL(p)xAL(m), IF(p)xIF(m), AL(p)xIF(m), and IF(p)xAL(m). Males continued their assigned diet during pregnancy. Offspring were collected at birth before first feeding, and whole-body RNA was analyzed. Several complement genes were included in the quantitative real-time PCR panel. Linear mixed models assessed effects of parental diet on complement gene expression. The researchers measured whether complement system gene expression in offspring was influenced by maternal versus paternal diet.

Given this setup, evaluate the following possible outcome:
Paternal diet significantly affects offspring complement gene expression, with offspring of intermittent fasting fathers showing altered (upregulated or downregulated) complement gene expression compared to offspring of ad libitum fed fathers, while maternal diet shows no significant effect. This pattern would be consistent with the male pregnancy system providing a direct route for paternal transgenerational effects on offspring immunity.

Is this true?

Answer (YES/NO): NO